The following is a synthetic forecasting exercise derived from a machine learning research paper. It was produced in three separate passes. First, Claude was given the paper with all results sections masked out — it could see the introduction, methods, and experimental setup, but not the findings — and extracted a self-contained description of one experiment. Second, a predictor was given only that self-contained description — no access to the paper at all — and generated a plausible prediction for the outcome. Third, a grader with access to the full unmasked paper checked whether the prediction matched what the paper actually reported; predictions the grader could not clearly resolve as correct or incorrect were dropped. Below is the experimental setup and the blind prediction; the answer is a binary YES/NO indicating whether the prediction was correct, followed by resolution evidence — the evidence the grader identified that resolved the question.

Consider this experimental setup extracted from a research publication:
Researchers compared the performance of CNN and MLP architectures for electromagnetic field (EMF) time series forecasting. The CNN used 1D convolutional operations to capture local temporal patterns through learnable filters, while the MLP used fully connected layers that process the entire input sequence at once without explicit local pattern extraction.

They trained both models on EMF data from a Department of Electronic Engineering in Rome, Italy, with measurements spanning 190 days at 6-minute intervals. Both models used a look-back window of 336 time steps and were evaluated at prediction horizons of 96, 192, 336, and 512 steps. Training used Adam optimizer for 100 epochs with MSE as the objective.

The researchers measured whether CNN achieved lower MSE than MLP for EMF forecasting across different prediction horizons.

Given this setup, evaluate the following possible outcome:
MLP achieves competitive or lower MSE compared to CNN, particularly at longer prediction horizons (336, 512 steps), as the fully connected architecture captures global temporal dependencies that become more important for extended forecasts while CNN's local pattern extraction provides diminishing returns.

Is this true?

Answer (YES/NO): NO